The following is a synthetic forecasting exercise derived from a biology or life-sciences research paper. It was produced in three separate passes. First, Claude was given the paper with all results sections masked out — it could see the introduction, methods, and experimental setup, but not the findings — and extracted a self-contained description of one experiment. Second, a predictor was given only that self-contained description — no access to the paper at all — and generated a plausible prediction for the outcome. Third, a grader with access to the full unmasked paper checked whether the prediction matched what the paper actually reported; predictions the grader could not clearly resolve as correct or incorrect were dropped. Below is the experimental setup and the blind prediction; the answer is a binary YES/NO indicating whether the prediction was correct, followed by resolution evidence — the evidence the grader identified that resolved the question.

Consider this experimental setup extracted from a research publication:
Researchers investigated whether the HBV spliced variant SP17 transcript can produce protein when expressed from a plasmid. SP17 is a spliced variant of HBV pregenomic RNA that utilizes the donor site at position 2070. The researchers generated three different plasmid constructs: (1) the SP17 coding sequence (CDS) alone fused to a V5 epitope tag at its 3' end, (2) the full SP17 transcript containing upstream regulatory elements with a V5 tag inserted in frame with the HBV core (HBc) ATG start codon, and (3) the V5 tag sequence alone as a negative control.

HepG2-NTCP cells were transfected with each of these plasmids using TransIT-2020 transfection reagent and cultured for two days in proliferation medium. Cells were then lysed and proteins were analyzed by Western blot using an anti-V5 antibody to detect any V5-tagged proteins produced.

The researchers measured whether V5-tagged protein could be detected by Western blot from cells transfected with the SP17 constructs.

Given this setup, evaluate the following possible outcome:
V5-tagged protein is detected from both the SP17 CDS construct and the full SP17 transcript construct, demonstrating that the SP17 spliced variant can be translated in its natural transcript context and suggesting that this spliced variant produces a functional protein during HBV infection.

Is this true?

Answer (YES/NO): YES